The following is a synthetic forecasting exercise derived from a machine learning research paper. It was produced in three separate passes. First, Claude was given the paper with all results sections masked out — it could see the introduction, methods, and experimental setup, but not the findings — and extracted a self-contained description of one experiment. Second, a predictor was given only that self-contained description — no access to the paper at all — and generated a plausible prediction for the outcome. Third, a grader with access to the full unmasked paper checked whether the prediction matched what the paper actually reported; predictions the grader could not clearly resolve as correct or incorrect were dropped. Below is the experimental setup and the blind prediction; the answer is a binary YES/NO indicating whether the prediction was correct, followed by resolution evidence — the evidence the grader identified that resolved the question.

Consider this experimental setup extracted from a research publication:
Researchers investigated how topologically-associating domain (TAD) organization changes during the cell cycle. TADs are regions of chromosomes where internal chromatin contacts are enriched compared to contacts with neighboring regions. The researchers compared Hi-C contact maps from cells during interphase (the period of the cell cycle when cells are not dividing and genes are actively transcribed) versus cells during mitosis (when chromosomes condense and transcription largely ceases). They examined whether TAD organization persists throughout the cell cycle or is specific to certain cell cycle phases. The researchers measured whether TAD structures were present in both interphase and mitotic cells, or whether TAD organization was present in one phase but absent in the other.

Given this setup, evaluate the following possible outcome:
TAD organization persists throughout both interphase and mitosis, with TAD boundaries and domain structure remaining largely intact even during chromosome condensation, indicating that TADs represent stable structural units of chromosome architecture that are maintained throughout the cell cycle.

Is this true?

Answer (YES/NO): NO